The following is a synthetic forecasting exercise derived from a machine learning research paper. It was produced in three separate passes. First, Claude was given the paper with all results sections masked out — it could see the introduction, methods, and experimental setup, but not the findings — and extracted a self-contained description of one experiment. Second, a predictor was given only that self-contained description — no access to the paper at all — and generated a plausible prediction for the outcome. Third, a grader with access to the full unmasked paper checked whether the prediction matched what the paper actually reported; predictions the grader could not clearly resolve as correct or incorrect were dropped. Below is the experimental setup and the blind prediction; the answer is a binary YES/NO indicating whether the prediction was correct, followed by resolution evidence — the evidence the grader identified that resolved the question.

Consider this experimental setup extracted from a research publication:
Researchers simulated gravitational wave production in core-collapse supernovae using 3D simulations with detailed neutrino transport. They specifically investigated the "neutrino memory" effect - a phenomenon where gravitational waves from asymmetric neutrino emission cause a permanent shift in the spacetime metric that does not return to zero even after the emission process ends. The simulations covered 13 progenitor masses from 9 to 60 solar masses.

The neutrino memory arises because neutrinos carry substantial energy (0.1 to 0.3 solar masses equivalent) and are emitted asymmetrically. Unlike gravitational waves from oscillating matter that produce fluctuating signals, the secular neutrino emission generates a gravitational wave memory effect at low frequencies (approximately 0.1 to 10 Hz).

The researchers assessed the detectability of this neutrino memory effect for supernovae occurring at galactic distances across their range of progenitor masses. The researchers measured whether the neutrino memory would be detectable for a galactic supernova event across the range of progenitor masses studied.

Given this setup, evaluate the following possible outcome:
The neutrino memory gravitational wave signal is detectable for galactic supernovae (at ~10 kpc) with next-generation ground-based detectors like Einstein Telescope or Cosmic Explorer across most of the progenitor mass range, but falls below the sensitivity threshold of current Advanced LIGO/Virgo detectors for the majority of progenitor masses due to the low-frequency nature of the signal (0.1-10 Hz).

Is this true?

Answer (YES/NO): NO